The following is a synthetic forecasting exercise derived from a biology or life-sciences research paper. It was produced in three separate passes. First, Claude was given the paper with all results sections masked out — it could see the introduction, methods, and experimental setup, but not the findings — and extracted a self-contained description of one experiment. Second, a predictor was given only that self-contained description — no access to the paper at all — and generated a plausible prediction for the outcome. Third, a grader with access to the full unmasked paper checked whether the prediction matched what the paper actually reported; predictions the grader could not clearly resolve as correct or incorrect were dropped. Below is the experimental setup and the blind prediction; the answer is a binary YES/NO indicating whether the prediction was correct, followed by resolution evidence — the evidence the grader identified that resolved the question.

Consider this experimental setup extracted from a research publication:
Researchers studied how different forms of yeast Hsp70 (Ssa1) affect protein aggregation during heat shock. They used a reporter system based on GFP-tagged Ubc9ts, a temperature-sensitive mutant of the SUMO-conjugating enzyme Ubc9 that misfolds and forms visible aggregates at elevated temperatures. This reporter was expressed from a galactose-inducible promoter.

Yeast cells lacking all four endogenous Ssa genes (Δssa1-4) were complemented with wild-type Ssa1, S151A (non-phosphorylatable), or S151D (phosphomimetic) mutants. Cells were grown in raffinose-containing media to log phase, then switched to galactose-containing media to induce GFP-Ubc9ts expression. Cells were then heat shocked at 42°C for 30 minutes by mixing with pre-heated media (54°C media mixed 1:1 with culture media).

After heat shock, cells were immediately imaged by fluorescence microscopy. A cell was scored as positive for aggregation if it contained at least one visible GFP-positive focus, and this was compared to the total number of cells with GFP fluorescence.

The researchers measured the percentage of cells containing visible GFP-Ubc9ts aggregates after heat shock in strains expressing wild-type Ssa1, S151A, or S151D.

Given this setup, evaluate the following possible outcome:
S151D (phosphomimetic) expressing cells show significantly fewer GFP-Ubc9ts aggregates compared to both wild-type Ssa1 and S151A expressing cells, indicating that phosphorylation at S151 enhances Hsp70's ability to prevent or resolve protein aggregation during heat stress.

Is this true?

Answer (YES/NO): NO